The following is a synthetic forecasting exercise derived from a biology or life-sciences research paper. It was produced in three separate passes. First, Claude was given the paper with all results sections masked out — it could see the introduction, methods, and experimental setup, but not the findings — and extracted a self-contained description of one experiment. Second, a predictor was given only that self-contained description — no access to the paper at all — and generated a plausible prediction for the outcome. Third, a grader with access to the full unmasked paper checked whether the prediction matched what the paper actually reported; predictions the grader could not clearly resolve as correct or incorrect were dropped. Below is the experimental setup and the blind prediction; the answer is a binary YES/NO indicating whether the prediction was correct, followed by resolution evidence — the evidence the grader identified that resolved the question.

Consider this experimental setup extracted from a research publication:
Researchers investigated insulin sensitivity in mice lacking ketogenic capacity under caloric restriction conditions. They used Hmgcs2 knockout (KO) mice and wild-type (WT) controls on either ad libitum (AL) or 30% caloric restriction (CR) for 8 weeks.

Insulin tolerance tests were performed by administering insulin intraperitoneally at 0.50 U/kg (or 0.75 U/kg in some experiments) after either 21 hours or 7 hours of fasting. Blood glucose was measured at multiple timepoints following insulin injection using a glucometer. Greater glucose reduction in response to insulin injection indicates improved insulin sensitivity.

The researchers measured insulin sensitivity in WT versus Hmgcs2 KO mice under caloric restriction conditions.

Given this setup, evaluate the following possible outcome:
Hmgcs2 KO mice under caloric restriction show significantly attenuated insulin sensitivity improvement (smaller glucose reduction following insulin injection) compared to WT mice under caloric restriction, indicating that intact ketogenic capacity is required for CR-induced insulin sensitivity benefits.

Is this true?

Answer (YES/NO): NO